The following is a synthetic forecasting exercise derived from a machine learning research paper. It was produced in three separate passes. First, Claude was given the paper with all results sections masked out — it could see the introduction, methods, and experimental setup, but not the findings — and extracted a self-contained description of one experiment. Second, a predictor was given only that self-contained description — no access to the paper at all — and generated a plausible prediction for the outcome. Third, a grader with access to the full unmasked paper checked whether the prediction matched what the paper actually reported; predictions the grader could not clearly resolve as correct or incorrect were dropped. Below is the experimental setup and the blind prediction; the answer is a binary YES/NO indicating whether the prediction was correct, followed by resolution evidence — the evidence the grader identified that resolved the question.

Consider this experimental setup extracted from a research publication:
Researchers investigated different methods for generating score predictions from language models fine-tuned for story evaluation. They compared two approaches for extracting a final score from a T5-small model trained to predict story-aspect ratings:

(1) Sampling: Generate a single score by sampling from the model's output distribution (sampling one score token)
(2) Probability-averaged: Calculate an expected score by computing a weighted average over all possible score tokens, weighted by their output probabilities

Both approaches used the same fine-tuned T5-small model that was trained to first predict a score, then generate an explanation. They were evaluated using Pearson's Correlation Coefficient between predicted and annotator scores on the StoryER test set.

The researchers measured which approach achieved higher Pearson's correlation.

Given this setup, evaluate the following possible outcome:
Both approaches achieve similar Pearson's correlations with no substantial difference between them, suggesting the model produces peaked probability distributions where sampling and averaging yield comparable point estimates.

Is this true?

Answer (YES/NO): NO